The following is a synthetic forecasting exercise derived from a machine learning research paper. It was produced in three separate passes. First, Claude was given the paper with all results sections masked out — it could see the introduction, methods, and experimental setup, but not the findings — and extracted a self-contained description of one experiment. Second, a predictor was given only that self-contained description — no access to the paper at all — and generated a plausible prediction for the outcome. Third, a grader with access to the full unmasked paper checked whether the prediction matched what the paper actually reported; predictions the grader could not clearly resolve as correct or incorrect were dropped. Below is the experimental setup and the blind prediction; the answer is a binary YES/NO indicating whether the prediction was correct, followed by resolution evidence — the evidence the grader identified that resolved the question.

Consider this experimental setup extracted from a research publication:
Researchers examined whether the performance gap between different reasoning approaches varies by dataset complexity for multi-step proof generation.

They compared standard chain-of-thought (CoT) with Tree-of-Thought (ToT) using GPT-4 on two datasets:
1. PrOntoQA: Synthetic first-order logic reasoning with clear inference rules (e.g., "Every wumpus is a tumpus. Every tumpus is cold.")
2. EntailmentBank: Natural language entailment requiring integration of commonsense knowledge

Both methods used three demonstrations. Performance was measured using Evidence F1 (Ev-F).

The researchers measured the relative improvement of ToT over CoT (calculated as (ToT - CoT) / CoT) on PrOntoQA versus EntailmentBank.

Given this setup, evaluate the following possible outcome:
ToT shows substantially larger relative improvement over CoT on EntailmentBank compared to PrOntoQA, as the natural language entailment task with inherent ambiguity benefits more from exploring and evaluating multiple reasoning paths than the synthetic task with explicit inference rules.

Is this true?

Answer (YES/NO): YES